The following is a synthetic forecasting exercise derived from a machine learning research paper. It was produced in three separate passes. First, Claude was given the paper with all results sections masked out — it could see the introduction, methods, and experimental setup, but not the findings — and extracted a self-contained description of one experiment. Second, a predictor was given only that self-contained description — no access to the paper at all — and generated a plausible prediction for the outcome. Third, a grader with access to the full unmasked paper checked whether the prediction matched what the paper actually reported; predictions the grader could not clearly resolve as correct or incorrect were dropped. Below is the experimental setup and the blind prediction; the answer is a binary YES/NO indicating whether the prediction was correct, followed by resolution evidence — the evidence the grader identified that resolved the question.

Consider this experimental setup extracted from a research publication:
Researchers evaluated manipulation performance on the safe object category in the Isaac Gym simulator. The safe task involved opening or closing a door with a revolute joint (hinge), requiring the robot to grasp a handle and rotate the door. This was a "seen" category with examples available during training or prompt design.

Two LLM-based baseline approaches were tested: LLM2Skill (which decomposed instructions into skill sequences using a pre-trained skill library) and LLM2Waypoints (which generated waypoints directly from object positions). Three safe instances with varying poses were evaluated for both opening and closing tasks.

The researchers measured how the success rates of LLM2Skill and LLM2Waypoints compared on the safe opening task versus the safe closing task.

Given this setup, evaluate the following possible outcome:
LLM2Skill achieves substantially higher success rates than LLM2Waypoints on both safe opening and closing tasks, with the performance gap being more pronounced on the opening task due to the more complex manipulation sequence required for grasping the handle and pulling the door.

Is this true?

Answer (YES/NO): NO